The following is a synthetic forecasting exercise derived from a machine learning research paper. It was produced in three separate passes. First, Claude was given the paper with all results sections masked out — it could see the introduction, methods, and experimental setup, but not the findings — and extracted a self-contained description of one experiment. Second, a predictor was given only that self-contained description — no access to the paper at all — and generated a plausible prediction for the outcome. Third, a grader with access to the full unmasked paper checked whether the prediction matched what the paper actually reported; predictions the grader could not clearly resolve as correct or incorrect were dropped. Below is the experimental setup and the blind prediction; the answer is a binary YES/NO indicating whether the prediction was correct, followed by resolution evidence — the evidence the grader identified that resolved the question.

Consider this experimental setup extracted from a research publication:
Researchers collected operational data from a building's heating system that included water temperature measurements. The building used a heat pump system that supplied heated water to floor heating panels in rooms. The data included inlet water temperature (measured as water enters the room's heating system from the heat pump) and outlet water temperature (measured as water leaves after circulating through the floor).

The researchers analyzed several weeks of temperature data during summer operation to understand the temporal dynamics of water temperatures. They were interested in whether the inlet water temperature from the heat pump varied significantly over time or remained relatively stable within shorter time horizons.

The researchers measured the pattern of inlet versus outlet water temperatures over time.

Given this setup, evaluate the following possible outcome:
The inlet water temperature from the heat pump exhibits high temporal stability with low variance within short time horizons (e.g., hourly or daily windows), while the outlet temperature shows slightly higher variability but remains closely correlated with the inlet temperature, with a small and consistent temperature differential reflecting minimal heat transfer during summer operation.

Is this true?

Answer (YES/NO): NO